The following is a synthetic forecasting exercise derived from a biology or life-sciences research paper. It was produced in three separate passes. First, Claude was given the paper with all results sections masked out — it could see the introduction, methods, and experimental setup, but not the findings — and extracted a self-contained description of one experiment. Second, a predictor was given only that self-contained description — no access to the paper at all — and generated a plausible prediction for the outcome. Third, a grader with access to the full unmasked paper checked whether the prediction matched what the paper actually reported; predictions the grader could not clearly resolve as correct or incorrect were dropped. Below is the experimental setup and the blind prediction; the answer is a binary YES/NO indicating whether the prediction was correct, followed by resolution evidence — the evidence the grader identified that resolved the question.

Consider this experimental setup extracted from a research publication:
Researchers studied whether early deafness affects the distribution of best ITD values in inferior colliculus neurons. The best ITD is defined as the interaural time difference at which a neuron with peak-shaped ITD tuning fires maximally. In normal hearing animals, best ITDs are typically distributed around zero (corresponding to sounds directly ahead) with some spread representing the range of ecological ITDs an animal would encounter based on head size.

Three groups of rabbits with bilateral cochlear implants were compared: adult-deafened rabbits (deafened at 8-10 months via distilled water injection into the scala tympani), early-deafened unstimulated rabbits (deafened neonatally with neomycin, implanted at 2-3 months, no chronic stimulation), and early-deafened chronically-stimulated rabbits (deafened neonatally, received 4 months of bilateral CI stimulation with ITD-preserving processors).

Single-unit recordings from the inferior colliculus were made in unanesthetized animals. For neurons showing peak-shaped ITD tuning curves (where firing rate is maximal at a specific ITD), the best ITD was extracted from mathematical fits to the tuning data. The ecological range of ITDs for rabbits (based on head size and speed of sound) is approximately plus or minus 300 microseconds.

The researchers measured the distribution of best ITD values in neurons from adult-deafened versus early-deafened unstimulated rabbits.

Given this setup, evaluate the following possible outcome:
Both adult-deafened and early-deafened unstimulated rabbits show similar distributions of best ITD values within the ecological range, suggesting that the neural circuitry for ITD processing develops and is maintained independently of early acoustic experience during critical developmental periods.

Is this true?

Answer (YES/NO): NO